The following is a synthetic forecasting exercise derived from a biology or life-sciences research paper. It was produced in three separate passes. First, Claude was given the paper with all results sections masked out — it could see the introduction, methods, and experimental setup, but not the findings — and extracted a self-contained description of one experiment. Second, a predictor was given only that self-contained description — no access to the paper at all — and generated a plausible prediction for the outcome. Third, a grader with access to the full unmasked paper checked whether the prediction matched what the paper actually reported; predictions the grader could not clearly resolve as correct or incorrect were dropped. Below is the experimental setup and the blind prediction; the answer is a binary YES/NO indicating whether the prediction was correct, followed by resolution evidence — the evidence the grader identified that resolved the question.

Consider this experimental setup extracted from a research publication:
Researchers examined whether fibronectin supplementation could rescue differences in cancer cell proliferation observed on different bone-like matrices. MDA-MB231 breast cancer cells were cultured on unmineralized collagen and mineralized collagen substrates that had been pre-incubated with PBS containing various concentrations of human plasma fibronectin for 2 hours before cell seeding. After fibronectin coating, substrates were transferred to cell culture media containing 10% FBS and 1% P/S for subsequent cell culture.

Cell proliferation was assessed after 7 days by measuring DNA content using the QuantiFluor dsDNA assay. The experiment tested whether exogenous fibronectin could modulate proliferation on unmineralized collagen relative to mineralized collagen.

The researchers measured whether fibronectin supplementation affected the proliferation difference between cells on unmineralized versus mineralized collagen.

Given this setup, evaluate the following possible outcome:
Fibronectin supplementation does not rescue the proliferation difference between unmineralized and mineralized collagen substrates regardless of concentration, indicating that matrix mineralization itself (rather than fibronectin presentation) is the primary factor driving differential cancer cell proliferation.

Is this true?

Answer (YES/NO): YES